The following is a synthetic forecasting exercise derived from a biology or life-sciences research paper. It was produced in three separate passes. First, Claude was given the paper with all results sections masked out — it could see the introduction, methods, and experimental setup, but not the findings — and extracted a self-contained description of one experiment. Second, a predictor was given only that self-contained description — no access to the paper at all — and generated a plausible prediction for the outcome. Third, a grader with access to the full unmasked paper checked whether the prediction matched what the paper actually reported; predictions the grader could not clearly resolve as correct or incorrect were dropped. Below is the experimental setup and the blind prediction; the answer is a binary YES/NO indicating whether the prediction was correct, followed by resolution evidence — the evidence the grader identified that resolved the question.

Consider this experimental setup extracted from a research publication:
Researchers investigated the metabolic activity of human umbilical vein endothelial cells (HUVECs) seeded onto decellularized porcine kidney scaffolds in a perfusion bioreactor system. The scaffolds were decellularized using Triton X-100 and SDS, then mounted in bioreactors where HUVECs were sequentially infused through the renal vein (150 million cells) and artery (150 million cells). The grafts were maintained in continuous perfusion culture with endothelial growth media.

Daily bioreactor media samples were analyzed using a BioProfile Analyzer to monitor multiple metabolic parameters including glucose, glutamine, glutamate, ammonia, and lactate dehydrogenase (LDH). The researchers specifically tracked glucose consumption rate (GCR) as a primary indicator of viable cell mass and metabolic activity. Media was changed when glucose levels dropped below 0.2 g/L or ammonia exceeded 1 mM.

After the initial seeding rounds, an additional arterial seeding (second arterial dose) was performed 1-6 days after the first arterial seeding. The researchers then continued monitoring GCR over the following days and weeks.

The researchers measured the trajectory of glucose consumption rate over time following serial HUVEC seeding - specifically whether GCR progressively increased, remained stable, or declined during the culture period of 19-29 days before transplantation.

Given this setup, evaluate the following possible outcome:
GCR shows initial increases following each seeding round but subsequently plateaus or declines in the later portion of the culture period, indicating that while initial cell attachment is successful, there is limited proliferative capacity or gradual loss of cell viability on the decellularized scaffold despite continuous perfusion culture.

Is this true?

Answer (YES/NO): NO